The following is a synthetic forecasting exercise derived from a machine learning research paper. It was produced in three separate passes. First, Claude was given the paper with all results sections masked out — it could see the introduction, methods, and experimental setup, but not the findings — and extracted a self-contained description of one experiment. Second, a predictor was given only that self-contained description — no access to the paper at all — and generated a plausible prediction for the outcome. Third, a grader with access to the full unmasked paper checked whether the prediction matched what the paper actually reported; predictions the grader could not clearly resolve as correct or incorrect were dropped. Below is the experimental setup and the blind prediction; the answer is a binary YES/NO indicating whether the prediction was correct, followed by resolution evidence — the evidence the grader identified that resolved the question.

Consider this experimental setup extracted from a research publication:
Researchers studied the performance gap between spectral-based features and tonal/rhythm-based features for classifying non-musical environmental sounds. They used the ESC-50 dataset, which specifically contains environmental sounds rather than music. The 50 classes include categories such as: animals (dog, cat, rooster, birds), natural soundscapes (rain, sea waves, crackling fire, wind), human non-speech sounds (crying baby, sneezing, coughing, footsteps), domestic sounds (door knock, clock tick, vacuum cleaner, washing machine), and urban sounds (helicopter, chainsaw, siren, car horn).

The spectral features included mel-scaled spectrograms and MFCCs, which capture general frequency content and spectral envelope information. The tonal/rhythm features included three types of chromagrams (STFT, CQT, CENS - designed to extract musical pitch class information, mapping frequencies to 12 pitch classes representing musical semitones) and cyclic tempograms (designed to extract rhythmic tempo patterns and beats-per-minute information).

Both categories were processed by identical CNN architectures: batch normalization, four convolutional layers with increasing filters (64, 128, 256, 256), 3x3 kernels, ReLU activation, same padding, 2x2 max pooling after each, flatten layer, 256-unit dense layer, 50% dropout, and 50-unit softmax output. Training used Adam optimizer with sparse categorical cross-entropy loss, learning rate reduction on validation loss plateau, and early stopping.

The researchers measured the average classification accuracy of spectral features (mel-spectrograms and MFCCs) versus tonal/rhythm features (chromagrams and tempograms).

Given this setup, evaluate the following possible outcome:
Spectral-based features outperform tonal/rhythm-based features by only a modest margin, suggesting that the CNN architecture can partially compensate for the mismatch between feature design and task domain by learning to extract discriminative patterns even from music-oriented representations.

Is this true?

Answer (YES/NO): NO